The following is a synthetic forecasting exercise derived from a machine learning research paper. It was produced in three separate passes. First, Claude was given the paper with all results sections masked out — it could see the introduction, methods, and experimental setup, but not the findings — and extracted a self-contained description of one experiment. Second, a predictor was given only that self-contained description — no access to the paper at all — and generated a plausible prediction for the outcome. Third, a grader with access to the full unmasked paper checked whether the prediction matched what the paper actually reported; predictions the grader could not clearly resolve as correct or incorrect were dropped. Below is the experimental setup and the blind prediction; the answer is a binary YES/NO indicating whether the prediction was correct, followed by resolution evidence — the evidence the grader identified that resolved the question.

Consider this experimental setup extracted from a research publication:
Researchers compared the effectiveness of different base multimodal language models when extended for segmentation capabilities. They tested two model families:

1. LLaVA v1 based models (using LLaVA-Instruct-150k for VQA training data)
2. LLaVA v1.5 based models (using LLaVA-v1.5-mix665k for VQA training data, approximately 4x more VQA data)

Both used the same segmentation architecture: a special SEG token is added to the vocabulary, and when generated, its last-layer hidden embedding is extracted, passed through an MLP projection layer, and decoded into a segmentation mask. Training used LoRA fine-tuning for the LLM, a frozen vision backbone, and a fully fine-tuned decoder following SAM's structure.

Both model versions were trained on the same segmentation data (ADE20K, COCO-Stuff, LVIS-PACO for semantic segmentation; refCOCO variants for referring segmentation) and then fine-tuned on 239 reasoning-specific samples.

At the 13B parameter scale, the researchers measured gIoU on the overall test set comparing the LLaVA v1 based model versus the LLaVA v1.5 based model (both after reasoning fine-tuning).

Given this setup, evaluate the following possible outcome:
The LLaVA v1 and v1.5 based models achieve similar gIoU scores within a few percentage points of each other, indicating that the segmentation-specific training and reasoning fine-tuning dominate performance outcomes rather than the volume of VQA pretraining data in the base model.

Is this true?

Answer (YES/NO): NO